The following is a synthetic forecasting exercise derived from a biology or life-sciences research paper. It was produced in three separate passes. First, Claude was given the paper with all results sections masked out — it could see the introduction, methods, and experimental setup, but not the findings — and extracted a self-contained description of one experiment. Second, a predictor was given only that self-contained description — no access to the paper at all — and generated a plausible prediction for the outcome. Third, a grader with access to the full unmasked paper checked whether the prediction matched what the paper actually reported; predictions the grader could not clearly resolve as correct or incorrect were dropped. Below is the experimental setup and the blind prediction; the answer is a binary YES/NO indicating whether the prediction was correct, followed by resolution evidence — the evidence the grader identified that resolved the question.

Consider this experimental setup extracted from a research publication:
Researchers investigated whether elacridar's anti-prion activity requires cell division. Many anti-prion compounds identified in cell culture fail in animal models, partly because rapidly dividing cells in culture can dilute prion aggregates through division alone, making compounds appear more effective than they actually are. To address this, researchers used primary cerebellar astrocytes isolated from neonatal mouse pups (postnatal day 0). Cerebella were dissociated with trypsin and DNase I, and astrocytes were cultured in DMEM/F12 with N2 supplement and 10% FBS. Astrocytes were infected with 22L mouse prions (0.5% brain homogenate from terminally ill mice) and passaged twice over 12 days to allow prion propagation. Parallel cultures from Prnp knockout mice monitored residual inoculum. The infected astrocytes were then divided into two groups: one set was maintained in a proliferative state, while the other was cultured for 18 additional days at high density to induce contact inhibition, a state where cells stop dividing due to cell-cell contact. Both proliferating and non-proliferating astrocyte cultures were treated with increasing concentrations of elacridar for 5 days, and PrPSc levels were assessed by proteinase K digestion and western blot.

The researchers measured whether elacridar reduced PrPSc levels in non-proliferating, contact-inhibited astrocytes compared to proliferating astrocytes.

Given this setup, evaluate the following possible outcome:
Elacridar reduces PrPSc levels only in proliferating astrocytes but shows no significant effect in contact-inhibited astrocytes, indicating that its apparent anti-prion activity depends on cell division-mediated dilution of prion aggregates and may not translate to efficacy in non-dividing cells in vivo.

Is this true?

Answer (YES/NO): YES